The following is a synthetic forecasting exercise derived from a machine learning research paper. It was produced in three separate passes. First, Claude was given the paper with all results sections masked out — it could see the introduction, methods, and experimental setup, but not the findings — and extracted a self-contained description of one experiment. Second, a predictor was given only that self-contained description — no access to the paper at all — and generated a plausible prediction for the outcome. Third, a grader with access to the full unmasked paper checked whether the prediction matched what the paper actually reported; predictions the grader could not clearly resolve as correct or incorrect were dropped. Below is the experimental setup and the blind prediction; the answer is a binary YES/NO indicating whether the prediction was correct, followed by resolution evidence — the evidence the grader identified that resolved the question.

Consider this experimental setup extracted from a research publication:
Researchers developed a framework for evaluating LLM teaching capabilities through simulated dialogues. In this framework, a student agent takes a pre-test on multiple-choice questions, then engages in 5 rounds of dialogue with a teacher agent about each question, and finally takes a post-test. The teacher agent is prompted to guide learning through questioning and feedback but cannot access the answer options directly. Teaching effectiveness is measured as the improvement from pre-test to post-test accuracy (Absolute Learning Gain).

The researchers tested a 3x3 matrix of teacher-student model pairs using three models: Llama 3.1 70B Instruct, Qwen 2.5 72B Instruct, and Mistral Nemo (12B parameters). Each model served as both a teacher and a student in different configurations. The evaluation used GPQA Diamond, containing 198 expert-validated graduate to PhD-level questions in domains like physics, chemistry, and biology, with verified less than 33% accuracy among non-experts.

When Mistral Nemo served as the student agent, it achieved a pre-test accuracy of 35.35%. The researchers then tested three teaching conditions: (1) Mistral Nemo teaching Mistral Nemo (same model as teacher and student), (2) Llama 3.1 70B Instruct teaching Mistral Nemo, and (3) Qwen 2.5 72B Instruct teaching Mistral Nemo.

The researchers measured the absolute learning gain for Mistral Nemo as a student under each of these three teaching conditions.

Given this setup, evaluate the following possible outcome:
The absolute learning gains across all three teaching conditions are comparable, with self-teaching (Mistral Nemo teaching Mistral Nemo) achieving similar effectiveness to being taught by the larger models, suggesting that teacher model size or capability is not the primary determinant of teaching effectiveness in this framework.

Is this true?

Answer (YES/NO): NO